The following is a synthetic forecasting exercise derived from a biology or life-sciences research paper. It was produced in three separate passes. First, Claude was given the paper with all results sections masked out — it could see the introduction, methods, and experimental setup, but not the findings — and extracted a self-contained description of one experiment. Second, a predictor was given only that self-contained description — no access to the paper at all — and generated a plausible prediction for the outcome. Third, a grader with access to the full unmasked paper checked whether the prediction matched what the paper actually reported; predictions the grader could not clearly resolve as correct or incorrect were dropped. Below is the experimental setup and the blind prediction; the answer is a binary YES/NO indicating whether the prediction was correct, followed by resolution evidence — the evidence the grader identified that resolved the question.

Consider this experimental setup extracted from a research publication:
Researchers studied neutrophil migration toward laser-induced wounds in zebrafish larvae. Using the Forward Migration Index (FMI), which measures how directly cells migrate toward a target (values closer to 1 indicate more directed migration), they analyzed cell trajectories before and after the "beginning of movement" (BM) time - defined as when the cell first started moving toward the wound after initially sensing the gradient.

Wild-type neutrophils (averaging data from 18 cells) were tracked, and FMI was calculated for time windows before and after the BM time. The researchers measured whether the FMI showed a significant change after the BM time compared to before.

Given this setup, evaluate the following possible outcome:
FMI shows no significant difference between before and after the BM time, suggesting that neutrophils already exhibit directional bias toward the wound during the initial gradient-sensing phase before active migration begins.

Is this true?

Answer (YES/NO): NO